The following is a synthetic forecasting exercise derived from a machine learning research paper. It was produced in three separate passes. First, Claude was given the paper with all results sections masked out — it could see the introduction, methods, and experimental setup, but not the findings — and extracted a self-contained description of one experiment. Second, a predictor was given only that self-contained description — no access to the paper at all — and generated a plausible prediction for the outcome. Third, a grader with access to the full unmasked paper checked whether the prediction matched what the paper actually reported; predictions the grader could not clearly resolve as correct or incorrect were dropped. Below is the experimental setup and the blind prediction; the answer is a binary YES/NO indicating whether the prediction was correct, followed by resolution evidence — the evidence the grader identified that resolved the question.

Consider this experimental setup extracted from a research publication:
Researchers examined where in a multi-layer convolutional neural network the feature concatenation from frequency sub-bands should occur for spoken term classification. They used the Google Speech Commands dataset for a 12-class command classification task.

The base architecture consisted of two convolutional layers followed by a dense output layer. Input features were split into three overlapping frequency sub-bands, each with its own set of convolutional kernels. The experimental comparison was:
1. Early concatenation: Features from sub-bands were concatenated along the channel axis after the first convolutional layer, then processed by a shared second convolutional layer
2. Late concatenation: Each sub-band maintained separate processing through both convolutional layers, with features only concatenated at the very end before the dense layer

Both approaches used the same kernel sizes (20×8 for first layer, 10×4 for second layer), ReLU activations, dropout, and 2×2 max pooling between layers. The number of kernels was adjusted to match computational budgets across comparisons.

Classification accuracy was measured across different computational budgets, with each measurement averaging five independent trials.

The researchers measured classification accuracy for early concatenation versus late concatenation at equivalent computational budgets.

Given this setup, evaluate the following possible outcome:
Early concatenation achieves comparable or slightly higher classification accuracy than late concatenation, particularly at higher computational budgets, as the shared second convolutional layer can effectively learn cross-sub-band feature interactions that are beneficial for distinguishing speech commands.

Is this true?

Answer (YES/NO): NO